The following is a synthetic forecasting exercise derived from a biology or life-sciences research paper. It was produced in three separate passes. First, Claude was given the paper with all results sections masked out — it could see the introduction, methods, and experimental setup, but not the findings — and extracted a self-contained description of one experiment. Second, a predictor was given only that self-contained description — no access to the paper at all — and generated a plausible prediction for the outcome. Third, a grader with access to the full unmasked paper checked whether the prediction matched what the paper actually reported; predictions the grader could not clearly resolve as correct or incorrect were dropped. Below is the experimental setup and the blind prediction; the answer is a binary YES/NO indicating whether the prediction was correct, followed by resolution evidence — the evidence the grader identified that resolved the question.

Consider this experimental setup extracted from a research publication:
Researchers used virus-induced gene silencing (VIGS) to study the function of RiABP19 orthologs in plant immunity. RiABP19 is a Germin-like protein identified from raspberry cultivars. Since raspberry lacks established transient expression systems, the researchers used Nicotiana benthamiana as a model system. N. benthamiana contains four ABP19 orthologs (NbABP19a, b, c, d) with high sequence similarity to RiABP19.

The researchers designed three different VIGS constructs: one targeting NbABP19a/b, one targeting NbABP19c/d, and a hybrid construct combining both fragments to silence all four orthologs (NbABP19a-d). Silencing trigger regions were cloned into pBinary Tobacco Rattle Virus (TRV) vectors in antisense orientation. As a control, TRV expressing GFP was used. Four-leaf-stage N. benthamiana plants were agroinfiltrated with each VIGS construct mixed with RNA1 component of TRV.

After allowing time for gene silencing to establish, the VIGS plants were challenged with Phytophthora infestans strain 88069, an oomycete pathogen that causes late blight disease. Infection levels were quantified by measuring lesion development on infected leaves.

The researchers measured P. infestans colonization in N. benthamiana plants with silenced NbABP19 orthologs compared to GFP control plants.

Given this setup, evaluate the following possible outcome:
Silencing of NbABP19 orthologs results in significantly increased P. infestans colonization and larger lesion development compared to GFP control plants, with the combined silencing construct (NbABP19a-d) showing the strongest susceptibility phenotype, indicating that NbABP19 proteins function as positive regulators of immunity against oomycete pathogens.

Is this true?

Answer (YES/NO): YES